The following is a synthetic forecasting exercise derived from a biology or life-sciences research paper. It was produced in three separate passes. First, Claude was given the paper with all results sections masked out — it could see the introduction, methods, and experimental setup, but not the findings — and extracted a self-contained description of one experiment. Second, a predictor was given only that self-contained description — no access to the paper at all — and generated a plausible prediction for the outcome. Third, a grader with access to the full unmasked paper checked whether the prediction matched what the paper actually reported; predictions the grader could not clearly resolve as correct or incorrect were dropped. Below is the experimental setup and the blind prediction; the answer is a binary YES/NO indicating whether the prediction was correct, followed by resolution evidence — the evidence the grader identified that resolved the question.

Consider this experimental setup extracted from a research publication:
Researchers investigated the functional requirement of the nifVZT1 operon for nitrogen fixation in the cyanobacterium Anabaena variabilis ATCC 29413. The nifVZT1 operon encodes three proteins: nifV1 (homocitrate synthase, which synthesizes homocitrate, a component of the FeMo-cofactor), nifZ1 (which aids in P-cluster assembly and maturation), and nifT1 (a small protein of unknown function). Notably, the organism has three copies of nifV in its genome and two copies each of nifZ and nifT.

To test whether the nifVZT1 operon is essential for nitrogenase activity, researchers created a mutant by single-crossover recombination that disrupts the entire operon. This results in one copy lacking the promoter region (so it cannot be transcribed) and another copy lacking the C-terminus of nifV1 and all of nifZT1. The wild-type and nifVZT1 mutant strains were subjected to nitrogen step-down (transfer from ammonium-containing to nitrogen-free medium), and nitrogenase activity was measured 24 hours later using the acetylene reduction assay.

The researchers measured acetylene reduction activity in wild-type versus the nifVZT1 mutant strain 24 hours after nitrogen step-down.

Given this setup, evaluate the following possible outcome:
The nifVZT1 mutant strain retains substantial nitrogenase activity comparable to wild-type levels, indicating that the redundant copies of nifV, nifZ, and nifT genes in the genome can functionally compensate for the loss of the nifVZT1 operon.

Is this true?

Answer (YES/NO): YES